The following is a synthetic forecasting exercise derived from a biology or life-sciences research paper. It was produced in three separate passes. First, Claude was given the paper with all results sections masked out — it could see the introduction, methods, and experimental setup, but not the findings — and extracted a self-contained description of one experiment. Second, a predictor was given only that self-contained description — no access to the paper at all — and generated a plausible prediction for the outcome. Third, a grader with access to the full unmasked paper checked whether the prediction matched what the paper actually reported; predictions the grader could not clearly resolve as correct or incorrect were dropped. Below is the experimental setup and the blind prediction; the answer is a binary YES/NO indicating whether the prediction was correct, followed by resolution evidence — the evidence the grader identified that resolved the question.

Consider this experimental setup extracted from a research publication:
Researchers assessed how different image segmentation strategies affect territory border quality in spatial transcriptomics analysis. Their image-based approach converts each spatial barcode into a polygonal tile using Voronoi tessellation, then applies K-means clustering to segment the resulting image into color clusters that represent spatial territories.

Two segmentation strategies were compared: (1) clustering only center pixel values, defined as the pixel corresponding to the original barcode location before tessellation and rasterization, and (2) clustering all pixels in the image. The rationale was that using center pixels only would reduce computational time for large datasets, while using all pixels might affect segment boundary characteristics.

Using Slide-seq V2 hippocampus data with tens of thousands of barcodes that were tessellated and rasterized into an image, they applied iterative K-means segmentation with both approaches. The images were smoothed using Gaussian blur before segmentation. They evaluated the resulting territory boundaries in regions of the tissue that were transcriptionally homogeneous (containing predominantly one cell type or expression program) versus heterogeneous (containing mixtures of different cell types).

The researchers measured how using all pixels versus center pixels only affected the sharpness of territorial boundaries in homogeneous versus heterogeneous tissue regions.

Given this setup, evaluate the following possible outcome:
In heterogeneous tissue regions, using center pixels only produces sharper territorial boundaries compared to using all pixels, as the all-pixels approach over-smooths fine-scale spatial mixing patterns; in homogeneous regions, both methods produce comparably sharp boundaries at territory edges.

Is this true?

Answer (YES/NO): NO